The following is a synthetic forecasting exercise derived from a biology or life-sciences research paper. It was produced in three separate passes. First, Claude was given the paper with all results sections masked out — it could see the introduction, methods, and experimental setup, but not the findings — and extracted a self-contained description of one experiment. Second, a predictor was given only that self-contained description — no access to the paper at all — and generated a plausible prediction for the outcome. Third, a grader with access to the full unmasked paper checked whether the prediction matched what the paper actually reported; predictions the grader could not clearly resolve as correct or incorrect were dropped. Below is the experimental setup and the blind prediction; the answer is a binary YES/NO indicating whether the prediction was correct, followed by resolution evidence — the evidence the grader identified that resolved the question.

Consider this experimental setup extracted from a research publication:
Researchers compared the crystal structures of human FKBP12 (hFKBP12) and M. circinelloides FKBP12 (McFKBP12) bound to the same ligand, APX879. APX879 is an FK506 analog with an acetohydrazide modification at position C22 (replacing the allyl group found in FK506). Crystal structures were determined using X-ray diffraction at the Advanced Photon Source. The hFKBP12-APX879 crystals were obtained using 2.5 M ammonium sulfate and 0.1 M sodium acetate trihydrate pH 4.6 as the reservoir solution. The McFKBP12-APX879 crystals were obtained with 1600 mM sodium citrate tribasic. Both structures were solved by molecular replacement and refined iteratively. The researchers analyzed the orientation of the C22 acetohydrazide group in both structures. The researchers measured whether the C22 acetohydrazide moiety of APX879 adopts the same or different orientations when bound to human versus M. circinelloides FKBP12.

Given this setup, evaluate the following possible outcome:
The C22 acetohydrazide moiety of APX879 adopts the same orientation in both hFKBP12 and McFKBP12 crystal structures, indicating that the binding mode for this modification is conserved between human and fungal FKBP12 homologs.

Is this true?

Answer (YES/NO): NO